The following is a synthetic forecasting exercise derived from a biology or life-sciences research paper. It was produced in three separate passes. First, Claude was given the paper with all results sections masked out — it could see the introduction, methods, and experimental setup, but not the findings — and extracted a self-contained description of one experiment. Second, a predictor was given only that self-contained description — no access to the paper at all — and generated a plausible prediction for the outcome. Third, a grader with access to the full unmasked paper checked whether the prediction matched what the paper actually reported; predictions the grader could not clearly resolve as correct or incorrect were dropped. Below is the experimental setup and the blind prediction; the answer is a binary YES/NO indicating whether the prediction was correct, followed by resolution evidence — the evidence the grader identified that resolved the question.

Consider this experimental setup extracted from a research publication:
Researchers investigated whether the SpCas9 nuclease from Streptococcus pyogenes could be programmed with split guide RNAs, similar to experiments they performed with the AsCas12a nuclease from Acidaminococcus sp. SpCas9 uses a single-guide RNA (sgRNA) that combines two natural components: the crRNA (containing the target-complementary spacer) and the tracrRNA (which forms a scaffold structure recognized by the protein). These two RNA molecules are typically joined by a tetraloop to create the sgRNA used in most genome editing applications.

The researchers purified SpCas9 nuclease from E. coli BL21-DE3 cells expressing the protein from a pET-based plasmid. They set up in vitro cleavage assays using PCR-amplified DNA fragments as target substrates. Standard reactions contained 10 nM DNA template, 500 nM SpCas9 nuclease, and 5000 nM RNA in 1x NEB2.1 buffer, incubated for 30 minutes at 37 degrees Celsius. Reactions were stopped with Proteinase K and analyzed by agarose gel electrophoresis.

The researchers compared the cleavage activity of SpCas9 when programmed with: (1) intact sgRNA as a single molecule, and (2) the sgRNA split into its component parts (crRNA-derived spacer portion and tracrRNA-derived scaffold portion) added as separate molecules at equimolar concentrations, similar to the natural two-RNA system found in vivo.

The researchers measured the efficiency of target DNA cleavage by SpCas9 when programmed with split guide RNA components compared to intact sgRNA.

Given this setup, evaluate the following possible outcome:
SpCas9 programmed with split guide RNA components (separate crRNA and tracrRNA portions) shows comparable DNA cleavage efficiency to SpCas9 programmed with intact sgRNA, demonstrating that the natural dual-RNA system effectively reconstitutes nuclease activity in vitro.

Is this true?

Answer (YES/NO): NO